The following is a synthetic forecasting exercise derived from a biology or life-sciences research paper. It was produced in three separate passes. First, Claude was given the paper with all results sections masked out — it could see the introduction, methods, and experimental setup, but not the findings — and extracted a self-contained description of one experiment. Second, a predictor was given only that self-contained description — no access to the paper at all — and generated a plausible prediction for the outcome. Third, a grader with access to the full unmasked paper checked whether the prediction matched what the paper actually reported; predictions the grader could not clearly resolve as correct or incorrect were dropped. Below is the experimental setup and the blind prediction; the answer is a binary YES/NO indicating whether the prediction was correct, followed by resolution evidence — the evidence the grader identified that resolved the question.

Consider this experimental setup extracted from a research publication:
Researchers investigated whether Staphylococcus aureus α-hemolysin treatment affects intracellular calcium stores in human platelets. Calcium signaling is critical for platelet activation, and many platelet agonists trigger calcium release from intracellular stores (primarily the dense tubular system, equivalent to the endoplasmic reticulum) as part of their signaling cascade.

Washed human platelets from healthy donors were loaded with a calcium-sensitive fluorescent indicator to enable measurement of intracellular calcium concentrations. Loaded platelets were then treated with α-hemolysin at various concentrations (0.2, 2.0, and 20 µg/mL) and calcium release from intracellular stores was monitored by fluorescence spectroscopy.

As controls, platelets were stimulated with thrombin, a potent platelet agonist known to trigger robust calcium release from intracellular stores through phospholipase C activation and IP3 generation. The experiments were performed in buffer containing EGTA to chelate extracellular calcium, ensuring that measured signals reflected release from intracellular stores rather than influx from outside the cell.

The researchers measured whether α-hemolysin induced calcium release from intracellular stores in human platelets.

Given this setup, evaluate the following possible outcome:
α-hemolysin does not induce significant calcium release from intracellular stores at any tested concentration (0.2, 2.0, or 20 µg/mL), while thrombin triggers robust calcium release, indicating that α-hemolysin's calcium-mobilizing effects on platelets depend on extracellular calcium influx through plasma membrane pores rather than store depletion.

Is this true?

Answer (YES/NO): NO